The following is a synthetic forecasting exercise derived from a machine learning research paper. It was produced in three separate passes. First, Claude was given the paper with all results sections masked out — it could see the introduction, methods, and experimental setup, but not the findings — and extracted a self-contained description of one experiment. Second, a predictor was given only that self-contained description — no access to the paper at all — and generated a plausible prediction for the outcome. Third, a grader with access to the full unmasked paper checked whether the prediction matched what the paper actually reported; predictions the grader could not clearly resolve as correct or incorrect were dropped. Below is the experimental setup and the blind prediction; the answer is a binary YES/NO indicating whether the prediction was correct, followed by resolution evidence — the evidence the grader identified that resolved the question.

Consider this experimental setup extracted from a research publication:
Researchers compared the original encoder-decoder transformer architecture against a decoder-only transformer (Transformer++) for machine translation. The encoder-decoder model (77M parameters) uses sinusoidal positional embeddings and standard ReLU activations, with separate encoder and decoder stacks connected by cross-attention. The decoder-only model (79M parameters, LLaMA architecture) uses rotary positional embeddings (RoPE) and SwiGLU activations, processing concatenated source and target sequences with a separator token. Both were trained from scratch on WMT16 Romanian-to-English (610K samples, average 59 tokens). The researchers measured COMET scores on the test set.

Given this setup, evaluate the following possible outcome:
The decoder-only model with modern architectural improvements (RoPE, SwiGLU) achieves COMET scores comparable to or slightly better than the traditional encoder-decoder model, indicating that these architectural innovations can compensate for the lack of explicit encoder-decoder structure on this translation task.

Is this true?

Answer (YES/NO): NO